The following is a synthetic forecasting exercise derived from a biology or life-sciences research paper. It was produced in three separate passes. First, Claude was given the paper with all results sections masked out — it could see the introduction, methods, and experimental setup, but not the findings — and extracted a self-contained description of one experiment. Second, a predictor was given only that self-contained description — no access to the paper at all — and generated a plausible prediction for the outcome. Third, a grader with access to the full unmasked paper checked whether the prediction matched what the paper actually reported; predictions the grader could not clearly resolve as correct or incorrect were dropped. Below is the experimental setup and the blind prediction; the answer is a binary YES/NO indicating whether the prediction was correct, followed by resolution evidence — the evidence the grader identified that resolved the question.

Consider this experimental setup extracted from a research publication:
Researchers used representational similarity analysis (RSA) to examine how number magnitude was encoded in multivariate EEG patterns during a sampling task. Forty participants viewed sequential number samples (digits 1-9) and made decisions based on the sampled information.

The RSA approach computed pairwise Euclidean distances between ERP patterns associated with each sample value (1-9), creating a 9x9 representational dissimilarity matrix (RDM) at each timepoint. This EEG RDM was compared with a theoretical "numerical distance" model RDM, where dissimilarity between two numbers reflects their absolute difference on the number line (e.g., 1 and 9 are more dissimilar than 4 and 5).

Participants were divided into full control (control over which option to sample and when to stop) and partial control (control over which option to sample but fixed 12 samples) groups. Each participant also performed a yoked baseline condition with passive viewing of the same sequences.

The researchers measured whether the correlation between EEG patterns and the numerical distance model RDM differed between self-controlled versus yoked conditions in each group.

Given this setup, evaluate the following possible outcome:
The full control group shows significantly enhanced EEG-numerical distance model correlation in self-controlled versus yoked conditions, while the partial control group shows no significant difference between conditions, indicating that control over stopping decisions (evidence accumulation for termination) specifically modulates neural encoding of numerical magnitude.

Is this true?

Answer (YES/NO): YES